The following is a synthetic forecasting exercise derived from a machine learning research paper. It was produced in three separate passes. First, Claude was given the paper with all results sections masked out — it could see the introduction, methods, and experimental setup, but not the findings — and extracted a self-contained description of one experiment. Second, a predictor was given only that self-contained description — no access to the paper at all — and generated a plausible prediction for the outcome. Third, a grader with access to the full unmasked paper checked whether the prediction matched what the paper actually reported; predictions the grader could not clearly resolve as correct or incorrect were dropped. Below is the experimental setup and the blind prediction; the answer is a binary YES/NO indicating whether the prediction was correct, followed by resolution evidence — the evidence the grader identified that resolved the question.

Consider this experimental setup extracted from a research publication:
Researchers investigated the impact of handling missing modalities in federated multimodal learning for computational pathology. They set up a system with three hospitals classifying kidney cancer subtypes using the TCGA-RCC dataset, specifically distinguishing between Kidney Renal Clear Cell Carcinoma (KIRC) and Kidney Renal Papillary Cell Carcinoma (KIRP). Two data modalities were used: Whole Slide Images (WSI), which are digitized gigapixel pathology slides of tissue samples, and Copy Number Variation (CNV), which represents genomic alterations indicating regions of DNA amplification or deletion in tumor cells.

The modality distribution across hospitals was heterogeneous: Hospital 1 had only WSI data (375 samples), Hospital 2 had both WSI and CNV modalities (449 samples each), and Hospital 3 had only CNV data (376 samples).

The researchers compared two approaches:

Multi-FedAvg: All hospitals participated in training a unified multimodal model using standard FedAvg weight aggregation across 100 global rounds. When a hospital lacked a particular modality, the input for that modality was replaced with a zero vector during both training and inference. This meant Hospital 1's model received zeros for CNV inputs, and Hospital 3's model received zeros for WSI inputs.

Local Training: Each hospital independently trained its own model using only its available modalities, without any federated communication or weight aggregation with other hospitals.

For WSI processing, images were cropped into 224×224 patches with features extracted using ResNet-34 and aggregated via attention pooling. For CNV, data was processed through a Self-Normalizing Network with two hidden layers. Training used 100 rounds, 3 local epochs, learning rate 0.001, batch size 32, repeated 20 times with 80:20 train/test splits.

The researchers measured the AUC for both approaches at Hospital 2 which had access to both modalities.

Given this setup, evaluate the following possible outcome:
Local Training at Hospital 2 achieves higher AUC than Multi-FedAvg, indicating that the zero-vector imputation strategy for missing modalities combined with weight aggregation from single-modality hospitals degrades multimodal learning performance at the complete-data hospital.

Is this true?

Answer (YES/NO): YES